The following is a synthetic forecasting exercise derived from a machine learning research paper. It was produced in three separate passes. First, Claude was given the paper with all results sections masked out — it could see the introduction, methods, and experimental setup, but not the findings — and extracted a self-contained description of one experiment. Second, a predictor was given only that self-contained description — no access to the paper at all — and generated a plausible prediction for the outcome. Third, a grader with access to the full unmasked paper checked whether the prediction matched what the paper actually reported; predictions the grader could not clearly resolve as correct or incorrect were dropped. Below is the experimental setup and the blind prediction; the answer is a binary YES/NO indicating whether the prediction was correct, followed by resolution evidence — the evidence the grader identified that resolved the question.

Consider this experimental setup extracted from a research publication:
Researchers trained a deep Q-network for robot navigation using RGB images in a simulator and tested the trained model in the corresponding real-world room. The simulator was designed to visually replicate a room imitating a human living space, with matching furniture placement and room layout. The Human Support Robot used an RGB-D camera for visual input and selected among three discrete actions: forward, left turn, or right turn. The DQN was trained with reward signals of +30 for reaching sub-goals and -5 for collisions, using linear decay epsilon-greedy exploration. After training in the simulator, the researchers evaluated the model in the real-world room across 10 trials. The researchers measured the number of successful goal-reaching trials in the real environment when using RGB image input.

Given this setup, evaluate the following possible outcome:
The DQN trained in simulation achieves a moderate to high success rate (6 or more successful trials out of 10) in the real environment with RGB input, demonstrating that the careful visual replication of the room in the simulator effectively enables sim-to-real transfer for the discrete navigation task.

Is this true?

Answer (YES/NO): NO